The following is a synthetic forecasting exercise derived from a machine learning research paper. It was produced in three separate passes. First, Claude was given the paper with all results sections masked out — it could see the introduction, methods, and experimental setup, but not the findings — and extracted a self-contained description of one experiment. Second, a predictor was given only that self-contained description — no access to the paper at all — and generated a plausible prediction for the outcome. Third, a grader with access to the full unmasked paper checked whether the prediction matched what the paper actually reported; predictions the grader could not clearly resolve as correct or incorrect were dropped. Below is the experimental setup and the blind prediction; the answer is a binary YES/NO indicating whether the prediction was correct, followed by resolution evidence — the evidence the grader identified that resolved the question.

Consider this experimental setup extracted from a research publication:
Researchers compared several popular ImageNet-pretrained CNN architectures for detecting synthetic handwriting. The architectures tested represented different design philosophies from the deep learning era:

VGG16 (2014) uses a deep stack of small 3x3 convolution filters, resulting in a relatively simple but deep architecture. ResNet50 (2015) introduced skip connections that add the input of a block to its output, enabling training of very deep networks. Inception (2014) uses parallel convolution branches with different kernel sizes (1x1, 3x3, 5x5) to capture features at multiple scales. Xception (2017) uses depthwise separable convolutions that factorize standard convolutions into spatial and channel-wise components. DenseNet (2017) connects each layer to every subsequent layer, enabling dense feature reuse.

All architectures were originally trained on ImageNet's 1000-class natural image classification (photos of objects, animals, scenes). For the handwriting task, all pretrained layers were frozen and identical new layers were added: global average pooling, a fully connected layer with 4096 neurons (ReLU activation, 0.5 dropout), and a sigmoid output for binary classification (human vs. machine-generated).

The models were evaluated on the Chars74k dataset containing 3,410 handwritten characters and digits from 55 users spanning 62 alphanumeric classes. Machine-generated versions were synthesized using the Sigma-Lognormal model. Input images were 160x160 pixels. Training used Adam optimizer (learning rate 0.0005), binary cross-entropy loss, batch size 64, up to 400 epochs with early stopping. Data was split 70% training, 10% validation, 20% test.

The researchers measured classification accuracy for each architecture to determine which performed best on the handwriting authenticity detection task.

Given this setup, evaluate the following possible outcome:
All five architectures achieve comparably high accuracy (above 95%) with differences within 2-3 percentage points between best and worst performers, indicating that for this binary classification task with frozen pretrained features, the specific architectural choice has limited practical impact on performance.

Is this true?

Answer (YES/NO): NO